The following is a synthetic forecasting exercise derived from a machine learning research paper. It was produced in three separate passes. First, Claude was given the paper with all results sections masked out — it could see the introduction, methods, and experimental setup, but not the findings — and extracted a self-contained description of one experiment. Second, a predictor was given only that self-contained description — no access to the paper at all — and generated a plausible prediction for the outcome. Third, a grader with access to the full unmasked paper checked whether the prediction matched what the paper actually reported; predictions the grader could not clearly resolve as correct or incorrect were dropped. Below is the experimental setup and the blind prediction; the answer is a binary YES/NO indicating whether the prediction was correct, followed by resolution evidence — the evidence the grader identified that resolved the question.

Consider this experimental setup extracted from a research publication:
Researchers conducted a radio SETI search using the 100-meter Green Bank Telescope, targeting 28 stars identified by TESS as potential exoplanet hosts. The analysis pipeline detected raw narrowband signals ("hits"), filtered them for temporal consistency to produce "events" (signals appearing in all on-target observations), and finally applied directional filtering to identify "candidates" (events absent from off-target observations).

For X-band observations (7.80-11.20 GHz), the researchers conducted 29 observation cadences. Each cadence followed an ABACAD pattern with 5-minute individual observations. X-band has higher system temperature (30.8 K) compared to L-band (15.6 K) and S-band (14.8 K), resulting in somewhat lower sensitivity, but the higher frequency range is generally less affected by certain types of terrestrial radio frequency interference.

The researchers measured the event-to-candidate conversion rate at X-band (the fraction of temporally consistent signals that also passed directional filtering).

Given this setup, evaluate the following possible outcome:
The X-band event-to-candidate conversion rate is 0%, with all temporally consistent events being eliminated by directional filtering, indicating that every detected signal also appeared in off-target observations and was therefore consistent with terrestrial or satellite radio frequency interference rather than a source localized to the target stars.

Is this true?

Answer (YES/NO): YES